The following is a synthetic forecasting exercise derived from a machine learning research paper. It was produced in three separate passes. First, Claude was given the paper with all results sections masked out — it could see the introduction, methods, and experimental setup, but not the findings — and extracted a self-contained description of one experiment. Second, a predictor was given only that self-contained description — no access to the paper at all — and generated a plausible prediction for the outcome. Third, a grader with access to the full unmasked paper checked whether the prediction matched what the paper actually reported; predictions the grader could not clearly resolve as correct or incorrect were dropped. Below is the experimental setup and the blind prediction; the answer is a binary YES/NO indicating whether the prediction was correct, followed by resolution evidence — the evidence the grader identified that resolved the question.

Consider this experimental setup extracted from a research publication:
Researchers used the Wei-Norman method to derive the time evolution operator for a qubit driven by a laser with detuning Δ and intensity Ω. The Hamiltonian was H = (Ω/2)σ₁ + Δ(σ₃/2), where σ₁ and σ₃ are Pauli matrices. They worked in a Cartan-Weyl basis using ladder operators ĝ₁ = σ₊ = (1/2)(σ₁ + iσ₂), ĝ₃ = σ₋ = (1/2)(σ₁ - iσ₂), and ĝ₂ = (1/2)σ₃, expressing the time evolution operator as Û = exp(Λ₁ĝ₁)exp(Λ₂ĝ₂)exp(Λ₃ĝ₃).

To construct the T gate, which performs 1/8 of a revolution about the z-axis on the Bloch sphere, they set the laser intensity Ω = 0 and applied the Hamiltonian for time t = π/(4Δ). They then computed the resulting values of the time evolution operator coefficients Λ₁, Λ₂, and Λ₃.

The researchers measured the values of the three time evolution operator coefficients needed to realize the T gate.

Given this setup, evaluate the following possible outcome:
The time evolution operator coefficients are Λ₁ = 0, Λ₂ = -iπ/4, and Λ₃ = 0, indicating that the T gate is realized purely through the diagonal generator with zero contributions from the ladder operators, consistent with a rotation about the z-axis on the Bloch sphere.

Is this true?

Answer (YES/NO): YES